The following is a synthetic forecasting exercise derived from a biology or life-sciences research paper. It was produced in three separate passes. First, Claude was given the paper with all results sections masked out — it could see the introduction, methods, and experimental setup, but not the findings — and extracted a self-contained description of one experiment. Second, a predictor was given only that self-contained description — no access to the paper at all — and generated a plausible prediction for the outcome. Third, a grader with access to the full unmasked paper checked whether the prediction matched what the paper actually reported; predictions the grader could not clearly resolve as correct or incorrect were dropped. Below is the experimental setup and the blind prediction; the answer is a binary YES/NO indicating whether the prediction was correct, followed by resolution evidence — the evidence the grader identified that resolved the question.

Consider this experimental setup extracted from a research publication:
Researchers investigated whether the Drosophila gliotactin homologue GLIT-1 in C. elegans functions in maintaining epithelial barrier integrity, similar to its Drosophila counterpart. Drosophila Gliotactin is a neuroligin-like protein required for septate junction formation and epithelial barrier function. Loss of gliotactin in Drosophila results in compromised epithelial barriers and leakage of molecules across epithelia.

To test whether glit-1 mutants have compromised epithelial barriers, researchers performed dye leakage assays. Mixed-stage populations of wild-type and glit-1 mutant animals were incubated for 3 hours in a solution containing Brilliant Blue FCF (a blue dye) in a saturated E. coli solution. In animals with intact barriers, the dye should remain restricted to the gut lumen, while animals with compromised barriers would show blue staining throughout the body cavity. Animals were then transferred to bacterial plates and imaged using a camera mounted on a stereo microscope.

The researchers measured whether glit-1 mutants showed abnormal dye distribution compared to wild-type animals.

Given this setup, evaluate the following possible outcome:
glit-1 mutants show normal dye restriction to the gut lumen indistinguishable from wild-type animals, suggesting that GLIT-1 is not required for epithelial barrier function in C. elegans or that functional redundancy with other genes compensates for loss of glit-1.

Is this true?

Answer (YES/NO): YES